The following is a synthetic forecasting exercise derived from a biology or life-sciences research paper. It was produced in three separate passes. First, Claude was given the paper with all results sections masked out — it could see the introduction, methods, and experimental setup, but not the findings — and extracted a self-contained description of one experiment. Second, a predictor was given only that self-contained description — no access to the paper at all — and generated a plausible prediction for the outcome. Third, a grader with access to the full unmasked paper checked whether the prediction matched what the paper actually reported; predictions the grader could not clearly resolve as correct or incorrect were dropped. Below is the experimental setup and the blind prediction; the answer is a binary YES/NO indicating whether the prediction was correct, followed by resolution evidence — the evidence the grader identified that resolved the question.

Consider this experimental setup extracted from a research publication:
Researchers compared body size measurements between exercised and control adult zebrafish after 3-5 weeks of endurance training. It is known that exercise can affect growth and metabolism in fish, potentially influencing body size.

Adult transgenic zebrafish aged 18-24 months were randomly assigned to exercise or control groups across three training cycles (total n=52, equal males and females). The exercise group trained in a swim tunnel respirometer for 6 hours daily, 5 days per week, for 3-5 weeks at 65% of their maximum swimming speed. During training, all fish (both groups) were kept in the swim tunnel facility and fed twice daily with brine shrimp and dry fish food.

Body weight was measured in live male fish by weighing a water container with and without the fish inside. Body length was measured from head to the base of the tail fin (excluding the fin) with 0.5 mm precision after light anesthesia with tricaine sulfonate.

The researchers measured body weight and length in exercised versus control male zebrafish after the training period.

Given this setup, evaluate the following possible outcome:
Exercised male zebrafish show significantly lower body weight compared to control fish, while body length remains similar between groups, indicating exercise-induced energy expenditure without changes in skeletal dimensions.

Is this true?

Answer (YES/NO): NO